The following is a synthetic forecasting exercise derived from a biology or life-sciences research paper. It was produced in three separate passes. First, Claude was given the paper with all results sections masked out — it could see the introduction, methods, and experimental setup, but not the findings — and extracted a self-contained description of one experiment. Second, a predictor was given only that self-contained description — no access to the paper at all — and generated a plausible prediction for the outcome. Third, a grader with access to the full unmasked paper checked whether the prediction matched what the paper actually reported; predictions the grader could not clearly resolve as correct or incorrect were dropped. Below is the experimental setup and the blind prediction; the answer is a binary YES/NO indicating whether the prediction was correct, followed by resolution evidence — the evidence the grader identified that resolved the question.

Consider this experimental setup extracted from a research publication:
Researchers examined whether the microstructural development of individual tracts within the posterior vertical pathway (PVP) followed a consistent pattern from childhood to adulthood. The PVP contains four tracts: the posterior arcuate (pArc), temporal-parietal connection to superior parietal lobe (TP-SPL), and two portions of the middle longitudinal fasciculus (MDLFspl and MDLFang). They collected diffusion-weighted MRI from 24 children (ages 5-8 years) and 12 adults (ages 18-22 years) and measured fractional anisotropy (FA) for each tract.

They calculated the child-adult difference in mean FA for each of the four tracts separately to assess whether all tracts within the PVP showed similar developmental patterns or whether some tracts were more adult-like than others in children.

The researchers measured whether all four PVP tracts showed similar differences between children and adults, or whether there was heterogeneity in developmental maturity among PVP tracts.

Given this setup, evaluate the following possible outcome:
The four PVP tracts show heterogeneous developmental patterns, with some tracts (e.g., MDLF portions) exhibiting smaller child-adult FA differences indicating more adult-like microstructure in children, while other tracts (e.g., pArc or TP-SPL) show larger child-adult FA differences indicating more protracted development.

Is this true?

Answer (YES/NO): YES